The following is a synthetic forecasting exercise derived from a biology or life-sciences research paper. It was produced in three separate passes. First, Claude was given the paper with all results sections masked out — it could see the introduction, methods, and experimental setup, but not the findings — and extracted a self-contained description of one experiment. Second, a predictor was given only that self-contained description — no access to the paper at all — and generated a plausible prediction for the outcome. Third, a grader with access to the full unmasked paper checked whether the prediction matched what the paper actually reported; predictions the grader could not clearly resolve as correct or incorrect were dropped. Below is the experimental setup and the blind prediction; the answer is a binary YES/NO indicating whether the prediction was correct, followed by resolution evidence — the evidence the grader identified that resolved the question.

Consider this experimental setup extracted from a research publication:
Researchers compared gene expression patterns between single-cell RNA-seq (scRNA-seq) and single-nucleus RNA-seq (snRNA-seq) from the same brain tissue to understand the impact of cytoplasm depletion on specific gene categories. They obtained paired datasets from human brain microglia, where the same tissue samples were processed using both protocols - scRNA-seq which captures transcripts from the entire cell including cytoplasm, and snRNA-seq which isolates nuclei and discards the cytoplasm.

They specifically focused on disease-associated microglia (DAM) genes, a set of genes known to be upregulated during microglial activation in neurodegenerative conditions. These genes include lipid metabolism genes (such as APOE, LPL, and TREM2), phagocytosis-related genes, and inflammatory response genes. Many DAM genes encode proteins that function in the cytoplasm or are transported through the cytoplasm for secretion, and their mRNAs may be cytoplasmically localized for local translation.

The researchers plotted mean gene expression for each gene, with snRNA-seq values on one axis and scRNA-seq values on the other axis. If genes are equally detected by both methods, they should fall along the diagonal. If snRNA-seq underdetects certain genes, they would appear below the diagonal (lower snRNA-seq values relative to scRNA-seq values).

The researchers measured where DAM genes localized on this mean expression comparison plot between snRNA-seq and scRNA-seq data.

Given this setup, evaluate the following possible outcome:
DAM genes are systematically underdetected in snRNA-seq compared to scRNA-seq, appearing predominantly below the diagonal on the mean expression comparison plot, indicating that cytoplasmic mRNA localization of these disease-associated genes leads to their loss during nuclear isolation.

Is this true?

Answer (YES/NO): YES